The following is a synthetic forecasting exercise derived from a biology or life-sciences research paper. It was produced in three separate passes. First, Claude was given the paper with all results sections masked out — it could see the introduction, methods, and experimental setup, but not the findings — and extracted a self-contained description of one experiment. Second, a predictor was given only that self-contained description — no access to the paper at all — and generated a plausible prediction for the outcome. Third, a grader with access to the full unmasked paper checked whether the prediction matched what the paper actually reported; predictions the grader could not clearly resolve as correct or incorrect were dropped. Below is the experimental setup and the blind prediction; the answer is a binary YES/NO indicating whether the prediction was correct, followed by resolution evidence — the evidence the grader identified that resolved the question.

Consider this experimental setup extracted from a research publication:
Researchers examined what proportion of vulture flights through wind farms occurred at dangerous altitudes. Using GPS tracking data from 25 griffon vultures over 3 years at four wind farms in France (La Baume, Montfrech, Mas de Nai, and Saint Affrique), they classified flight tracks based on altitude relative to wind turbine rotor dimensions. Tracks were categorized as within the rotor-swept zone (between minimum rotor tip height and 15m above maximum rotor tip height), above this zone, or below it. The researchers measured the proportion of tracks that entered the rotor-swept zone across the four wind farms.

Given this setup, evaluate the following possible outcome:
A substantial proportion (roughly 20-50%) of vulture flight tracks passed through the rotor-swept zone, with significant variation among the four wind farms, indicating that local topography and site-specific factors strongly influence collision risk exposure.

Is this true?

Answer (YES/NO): YES